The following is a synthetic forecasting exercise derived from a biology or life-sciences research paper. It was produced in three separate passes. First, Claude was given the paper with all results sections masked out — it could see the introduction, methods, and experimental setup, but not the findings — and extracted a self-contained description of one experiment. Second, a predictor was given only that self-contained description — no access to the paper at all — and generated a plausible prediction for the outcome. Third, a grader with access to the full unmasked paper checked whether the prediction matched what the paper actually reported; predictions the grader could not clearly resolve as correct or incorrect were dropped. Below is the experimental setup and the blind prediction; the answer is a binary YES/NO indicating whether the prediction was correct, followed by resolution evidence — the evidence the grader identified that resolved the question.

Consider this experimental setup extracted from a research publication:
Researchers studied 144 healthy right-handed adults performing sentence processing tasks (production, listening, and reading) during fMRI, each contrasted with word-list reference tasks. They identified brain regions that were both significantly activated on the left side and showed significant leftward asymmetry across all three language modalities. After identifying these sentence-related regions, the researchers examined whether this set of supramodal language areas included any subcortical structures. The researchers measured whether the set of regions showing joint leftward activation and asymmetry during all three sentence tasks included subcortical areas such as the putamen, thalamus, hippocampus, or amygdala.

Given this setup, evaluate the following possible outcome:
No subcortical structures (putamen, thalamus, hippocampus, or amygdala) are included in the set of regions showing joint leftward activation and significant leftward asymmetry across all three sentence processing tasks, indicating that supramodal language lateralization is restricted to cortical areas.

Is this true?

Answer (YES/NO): NO